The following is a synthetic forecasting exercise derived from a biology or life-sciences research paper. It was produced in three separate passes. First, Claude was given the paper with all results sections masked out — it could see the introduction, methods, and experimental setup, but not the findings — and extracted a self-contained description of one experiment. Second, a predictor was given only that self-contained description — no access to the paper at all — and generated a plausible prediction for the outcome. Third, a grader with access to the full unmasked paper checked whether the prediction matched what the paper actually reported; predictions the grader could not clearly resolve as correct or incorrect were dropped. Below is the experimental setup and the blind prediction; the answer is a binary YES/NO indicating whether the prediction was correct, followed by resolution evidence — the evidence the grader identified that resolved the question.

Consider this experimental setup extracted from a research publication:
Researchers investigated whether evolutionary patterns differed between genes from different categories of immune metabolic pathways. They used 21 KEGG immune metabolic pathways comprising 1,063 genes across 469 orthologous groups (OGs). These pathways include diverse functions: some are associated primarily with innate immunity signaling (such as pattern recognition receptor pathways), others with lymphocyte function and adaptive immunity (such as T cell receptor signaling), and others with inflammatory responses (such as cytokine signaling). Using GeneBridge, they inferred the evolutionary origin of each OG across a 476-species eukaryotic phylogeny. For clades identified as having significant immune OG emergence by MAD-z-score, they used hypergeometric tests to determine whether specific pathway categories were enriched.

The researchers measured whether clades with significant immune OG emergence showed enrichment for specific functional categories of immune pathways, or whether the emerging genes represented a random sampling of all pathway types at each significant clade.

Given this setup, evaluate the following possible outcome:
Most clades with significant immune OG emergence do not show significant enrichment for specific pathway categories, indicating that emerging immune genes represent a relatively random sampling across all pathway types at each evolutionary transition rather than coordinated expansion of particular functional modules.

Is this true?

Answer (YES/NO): NO